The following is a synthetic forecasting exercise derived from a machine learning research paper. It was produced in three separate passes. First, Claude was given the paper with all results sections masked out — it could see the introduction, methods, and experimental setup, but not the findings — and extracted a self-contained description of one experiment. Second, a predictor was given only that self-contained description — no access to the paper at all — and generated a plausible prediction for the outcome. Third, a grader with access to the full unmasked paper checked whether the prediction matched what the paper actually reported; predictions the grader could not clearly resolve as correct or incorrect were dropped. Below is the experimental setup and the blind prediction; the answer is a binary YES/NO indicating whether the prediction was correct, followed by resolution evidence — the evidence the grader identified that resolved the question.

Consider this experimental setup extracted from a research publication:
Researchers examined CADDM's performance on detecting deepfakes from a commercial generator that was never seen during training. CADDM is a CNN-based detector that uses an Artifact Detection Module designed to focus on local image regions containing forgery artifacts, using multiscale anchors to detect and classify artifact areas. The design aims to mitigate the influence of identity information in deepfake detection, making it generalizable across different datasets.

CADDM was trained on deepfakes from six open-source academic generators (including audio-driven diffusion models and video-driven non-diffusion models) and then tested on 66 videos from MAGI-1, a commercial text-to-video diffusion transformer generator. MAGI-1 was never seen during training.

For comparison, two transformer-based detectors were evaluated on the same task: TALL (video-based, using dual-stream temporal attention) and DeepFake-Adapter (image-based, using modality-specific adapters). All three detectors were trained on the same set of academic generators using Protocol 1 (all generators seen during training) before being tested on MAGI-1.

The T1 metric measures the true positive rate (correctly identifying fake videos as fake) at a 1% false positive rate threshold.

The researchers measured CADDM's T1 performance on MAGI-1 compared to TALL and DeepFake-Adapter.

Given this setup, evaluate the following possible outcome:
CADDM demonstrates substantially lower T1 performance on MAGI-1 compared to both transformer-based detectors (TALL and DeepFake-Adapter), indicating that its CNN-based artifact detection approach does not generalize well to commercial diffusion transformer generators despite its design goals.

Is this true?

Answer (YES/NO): YES